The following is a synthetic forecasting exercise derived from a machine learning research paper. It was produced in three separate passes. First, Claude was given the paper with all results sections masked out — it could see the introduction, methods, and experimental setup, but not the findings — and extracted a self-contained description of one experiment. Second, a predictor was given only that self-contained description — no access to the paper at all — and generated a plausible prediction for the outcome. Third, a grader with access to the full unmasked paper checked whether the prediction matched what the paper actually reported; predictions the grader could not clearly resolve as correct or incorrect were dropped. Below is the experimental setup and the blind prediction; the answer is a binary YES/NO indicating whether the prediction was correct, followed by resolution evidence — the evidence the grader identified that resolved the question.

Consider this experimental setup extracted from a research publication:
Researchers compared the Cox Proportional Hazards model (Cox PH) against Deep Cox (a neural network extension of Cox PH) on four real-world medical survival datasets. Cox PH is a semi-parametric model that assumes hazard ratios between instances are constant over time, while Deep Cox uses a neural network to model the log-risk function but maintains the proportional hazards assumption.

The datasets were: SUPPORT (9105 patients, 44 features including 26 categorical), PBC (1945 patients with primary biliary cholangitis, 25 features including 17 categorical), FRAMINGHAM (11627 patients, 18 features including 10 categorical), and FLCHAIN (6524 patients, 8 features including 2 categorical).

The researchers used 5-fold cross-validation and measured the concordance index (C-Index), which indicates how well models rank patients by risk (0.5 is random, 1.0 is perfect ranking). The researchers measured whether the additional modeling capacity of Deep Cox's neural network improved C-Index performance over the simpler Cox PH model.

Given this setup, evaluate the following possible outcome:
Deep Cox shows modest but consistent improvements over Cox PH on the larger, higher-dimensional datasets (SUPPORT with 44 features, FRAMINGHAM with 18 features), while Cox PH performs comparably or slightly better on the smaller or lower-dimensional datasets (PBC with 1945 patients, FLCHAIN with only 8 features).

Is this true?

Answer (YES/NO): NO